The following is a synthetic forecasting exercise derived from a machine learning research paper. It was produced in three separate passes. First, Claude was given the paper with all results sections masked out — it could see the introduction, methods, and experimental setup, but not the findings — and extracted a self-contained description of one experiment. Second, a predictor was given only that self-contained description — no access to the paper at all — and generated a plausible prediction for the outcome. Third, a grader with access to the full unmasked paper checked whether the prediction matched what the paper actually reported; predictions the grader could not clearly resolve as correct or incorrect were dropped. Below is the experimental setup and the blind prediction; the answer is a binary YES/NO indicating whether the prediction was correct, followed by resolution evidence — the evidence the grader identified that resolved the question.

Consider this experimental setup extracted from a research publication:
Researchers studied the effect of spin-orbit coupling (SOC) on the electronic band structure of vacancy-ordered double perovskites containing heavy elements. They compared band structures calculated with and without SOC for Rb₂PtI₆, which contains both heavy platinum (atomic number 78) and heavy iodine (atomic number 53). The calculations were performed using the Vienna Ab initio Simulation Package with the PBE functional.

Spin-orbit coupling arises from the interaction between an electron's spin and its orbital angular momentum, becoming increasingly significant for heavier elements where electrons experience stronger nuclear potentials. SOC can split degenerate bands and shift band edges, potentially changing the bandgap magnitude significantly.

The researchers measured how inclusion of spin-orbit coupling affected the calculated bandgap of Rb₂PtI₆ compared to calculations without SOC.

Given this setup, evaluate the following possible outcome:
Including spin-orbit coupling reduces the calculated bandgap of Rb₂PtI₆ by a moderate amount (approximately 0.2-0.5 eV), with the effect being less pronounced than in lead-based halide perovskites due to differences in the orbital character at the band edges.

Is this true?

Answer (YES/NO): NO